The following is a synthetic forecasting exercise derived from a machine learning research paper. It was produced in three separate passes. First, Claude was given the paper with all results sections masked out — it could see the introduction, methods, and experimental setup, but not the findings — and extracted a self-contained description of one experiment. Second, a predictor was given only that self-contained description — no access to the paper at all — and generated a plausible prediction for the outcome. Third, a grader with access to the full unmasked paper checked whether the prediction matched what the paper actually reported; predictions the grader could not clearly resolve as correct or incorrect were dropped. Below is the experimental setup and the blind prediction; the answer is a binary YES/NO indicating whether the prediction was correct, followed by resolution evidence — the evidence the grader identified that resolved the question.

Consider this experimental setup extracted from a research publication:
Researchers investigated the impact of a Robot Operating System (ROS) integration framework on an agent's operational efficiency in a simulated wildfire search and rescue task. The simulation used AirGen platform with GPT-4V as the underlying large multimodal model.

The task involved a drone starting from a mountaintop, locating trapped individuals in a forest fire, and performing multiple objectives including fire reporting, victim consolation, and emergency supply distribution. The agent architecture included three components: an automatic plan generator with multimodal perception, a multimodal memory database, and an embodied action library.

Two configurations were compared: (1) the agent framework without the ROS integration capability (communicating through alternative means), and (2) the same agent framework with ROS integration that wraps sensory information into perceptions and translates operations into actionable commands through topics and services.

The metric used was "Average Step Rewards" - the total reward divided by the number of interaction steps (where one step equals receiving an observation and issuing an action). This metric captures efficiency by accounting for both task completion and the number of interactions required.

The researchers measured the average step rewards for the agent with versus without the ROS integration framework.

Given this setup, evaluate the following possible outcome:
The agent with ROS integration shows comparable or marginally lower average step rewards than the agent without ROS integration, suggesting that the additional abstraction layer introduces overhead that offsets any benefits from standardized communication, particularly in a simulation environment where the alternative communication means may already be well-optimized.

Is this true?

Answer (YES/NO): NO